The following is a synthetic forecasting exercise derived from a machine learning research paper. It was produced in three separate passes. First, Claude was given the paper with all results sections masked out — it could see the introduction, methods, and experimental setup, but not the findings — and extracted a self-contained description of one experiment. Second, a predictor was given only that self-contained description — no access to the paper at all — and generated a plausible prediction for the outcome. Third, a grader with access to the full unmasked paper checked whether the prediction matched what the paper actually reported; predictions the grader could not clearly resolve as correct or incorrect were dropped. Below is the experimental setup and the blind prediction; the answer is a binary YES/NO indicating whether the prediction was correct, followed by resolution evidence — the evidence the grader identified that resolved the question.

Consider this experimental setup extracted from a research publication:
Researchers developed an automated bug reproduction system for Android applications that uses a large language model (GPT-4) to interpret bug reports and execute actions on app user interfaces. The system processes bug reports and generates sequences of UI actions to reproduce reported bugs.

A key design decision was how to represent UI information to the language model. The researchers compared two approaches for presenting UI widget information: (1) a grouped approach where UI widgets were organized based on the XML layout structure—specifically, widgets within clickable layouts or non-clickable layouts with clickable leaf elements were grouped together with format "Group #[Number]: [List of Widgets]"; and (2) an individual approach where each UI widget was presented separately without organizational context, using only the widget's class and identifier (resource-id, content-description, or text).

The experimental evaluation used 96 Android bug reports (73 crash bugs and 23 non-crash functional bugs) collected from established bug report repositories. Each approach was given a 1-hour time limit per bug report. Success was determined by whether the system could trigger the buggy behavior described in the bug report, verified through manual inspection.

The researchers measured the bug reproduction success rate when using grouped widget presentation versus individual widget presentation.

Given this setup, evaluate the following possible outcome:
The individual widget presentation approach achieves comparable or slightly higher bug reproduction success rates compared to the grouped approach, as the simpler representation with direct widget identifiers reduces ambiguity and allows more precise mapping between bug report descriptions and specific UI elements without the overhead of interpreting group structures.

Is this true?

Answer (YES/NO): NO